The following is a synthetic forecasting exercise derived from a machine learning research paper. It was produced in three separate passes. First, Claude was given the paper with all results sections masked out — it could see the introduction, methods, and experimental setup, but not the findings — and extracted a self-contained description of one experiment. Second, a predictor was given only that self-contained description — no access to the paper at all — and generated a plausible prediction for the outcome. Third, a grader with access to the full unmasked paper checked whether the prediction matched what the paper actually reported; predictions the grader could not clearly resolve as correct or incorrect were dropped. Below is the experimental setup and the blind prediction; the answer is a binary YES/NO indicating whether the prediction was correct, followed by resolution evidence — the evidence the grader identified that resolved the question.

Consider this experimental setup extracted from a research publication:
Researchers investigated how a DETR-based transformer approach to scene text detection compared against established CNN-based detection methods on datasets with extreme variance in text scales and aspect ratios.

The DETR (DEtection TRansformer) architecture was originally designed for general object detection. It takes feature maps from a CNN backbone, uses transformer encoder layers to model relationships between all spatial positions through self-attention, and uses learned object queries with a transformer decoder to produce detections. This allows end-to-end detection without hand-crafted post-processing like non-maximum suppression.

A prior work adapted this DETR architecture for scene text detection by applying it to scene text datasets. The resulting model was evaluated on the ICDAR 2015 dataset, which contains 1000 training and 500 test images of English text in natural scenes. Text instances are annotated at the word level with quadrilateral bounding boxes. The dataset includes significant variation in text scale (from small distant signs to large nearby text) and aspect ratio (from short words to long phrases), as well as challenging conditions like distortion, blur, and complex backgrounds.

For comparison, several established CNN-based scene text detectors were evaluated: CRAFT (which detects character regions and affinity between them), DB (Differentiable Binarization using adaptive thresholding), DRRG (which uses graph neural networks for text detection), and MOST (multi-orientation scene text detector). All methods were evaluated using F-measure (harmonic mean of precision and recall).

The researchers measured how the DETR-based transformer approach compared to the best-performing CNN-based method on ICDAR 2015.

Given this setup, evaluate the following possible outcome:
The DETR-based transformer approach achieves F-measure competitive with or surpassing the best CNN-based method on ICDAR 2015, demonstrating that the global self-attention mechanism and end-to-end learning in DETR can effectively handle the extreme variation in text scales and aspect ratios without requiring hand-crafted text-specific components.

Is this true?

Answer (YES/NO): NO